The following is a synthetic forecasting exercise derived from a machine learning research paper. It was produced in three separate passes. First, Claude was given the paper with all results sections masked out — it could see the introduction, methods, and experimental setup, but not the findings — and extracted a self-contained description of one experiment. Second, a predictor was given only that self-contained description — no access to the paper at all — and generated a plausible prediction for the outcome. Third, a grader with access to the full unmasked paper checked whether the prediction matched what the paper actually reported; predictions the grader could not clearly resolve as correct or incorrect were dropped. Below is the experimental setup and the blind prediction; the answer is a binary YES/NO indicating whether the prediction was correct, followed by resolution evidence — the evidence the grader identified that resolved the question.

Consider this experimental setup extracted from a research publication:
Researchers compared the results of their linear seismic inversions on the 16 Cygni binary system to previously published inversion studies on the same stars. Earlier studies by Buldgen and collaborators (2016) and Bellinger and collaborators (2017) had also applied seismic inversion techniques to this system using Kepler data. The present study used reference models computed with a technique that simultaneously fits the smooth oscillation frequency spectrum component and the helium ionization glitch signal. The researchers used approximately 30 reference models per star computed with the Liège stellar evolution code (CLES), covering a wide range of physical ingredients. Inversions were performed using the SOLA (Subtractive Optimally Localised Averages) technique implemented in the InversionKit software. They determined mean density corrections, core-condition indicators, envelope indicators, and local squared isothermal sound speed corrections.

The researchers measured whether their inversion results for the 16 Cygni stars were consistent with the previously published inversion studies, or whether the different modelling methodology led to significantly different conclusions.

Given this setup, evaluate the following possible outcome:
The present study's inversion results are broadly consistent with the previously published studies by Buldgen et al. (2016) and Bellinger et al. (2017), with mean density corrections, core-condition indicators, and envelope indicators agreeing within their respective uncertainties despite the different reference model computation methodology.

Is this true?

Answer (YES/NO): NO